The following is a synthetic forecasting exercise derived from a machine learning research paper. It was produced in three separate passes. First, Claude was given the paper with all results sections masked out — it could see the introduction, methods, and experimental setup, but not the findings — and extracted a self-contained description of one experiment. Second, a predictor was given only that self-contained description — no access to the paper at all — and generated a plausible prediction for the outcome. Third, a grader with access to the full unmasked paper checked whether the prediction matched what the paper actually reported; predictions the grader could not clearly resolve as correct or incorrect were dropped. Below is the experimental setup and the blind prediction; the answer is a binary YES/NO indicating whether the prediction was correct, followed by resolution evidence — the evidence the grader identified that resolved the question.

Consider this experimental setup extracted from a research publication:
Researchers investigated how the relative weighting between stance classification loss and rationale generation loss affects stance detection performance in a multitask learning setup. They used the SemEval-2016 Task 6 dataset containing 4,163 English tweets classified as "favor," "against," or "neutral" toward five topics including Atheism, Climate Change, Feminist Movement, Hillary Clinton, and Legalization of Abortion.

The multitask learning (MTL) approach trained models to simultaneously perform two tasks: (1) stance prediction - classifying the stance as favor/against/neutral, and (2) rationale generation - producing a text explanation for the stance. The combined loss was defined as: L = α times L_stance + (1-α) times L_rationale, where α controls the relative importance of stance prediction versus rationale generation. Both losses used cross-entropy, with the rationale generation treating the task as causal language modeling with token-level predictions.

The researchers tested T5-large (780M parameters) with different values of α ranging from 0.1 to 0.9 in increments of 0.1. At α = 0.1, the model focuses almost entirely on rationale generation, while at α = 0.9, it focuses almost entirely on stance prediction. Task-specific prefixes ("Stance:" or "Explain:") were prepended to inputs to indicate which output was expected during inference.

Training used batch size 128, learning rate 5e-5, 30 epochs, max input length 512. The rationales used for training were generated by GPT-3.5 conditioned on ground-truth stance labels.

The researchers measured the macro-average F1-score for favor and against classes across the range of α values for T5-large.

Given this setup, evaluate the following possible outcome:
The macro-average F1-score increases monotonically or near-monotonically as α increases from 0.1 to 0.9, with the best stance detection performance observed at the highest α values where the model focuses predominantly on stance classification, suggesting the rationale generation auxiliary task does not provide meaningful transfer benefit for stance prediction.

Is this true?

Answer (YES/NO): NO